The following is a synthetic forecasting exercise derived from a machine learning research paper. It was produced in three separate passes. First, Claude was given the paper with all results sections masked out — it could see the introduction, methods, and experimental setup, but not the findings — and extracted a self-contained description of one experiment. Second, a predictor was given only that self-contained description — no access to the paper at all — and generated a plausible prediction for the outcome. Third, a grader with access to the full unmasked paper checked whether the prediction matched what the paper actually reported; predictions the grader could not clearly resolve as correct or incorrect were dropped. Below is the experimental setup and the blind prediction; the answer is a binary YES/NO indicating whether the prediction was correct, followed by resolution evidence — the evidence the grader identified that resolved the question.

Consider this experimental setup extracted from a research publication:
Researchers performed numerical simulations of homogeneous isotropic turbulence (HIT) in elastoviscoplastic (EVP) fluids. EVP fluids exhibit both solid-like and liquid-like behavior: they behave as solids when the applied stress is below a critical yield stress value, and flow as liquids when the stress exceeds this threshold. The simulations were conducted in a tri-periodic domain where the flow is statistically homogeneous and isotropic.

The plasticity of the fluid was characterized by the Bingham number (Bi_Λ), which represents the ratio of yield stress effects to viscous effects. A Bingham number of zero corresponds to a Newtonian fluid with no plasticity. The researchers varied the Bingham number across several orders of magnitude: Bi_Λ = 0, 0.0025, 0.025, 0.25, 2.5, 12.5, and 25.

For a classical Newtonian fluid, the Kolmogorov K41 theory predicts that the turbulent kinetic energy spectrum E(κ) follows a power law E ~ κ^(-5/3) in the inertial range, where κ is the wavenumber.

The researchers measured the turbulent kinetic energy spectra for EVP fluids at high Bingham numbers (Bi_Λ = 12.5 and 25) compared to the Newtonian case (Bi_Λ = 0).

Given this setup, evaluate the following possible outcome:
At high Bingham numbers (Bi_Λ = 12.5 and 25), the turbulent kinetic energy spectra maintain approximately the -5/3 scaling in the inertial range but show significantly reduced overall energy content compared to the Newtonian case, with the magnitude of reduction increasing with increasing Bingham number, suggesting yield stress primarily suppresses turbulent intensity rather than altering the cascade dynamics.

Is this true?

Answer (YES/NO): NO